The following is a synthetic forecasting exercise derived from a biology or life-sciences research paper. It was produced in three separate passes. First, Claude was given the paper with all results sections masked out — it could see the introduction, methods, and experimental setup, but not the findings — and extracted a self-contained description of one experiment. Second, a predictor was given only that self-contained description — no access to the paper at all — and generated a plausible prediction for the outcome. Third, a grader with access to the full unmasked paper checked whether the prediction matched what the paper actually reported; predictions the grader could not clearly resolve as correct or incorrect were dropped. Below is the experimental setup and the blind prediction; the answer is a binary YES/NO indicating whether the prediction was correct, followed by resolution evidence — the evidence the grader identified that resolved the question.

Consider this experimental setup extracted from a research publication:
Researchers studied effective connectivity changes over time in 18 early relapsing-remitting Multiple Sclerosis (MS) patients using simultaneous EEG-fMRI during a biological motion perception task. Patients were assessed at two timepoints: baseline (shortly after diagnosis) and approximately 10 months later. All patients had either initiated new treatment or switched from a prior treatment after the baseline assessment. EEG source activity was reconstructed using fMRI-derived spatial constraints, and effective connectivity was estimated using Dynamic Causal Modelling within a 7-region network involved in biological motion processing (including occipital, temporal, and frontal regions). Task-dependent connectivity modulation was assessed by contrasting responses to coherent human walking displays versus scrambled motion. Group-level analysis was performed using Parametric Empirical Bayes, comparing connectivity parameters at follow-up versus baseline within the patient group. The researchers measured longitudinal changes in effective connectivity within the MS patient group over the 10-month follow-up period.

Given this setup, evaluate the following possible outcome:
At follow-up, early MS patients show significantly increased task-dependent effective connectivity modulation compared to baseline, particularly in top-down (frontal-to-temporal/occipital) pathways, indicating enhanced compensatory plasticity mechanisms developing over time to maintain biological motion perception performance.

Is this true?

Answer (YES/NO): NO